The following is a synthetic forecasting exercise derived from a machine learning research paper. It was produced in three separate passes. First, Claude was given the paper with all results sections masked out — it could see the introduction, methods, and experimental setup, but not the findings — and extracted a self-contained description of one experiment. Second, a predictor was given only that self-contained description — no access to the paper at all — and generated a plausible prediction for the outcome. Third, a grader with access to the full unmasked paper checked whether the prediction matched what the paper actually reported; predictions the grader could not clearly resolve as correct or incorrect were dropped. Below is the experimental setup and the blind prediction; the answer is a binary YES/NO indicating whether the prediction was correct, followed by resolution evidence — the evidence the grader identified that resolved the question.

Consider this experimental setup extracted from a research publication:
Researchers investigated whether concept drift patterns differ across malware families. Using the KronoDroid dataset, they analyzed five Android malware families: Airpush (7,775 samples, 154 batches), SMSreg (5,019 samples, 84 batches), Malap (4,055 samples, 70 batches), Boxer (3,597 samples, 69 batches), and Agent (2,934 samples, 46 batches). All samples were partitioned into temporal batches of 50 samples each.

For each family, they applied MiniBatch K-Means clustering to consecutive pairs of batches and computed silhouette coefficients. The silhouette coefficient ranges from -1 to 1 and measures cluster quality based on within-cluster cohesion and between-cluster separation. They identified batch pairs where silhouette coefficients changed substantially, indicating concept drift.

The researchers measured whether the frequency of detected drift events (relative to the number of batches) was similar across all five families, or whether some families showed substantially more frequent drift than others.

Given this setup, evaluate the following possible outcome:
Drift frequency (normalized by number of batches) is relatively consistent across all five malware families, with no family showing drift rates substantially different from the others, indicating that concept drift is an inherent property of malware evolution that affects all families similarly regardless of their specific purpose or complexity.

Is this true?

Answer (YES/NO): NO